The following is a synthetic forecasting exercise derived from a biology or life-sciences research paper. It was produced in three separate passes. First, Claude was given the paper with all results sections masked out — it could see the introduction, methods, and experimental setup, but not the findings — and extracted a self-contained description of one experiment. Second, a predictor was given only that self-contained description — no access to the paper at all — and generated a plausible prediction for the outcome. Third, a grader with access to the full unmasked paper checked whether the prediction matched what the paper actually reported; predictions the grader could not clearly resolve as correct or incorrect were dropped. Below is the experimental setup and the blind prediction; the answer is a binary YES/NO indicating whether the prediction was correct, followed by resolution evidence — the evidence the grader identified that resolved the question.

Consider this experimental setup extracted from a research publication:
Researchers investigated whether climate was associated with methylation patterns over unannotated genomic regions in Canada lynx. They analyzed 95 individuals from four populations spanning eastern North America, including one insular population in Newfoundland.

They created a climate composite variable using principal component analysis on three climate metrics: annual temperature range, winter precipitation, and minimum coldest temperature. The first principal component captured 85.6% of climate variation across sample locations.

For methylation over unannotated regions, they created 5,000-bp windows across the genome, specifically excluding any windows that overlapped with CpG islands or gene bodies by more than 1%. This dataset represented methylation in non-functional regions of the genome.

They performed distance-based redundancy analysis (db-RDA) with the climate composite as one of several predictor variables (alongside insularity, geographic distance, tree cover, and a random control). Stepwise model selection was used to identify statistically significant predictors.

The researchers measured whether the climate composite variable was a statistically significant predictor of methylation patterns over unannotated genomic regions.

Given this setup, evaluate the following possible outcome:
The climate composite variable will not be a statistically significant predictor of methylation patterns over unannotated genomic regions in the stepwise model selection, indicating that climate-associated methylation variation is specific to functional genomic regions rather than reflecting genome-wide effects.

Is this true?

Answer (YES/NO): NO